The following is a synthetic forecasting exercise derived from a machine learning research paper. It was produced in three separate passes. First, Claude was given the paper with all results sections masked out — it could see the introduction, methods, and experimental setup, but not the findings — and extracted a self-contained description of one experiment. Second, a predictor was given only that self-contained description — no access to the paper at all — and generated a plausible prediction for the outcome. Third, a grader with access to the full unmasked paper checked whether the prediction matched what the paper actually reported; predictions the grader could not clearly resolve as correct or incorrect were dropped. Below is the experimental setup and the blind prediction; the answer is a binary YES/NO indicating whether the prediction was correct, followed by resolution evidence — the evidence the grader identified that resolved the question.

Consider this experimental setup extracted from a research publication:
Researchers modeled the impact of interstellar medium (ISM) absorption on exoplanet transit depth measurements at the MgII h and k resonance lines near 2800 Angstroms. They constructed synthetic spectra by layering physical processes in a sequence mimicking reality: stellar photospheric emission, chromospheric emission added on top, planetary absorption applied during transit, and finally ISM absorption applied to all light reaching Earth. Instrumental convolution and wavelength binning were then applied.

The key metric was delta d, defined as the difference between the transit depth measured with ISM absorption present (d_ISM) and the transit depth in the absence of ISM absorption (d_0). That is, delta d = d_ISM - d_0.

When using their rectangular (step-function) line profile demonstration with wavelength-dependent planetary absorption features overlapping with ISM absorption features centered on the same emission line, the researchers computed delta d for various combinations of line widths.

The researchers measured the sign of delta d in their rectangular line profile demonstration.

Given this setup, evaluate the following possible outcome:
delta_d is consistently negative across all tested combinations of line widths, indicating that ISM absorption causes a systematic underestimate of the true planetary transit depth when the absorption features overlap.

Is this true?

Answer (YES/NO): YES